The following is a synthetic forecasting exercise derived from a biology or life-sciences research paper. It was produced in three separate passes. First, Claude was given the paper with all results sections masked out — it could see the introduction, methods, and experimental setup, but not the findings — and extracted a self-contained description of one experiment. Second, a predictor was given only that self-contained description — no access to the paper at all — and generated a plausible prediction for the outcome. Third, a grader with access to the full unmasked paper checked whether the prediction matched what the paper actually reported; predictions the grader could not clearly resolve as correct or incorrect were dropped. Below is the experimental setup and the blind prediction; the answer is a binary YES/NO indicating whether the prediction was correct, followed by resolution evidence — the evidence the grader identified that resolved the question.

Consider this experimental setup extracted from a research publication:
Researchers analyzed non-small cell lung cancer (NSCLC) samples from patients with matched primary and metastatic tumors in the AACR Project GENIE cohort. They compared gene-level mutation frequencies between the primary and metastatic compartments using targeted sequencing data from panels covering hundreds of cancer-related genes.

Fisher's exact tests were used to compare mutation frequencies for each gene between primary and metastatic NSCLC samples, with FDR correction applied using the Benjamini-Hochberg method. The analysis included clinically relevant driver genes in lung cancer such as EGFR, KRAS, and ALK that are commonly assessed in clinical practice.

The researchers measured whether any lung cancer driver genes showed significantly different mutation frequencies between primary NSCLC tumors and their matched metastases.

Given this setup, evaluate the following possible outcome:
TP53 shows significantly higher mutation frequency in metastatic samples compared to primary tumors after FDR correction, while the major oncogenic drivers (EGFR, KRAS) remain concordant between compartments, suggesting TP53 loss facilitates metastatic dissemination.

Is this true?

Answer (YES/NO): NO